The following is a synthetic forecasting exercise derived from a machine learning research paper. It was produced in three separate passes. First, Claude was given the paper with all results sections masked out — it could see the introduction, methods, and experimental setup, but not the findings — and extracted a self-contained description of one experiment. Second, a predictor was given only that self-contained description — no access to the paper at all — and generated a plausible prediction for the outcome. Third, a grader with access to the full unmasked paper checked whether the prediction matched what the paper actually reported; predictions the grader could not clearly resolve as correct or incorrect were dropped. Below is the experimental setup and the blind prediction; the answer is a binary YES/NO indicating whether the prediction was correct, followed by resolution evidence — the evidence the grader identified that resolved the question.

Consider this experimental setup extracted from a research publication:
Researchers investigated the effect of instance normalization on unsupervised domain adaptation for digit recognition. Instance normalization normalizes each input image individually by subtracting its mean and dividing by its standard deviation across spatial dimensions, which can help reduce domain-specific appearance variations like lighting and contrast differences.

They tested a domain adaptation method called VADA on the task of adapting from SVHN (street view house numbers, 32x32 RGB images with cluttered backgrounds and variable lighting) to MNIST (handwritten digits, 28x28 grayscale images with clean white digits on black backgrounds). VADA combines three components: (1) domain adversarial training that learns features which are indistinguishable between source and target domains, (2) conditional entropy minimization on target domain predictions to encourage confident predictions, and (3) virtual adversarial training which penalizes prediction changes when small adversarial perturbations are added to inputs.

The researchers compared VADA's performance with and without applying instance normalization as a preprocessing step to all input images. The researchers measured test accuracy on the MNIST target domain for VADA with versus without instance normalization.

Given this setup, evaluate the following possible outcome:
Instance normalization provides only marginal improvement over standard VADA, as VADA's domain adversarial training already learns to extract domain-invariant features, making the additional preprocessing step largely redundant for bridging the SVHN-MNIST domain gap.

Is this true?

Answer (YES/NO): NO